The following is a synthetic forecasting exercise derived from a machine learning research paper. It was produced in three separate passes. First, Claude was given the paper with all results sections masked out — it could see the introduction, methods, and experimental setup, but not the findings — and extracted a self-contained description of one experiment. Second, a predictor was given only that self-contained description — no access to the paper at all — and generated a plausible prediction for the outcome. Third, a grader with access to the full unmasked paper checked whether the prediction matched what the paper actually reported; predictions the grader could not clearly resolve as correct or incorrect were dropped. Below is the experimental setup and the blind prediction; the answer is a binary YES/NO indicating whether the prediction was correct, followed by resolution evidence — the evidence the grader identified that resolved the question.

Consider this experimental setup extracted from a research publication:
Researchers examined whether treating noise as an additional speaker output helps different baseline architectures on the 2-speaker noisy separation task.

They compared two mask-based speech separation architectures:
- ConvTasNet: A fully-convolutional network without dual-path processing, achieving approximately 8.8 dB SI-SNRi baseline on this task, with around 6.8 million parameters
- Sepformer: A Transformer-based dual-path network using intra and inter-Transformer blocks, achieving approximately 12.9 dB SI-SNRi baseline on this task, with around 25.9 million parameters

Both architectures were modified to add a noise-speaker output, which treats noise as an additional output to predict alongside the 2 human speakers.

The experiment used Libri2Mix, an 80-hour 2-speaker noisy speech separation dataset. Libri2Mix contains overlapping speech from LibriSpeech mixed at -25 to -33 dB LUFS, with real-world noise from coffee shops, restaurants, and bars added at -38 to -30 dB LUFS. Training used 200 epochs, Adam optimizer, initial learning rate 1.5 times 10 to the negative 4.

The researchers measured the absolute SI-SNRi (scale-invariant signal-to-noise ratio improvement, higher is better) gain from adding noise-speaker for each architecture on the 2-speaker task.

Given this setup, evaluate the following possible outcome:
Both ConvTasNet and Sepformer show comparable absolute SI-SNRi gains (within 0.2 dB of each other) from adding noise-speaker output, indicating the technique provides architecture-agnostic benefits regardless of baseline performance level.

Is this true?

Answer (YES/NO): YES